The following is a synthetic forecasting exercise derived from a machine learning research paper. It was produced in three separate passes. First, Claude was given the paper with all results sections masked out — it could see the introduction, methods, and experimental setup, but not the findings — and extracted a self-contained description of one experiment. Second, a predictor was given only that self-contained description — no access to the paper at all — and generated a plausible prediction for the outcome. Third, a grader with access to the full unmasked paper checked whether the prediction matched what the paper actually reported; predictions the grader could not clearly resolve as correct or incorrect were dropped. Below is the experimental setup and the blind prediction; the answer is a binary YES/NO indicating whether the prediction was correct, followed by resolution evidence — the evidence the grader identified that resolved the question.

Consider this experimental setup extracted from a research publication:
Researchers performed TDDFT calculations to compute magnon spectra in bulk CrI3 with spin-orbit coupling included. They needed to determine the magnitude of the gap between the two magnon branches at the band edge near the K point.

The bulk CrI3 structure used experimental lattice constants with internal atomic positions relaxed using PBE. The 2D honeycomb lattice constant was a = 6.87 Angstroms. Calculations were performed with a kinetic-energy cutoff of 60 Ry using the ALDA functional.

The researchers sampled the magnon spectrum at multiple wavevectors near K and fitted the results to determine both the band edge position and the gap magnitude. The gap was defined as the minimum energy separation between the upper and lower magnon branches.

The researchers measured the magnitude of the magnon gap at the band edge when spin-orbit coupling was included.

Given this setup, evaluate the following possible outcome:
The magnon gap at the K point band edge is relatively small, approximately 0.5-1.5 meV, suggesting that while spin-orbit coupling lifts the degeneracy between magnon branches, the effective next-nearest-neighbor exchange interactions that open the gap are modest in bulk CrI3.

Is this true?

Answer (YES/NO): YES